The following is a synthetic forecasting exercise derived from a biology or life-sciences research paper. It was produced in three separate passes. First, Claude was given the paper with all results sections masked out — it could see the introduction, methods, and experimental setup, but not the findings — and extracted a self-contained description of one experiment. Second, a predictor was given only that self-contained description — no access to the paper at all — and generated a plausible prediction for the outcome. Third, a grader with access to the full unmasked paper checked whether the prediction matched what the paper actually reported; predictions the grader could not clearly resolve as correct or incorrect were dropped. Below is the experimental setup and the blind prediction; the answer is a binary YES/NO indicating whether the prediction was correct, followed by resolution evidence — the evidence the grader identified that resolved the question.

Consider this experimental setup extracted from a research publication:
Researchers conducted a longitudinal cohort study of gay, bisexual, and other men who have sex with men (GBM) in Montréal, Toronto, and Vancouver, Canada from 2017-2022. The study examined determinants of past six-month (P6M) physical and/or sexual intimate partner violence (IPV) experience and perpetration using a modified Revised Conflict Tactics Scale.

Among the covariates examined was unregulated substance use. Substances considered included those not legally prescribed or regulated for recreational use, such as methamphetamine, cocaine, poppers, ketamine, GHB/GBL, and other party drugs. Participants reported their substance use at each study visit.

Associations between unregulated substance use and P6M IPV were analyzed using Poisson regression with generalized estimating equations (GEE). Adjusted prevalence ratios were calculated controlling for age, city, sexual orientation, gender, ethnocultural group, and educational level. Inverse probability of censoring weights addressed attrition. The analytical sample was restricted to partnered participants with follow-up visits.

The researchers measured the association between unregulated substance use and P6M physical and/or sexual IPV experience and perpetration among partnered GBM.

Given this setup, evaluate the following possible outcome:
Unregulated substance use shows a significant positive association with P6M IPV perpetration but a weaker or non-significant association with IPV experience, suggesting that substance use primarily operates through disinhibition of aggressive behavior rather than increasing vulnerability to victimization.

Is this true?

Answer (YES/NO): NO